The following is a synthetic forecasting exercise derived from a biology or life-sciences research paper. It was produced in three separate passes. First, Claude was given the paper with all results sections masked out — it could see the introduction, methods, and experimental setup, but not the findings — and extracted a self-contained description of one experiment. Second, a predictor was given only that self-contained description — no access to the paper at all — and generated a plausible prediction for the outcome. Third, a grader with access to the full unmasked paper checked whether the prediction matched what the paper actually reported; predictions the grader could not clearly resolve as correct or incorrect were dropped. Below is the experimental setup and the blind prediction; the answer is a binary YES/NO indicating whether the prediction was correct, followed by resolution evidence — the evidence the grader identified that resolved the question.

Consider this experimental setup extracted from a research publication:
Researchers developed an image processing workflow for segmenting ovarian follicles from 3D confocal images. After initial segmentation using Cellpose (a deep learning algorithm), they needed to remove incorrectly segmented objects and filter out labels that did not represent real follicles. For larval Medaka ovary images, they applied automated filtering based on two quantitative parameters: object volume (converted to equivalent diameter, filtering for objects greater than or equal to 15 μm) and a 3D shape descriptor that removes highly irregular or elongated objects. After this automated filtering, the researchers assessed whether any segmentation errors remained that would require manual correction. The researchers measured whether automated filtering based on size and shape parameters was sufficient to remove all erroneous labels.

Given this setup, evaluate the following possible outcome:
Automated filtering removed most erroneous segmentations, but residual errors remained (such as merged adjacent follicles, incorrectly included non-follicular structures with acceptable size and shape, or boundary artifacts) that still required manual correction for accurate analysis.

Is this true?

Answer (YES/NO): YES